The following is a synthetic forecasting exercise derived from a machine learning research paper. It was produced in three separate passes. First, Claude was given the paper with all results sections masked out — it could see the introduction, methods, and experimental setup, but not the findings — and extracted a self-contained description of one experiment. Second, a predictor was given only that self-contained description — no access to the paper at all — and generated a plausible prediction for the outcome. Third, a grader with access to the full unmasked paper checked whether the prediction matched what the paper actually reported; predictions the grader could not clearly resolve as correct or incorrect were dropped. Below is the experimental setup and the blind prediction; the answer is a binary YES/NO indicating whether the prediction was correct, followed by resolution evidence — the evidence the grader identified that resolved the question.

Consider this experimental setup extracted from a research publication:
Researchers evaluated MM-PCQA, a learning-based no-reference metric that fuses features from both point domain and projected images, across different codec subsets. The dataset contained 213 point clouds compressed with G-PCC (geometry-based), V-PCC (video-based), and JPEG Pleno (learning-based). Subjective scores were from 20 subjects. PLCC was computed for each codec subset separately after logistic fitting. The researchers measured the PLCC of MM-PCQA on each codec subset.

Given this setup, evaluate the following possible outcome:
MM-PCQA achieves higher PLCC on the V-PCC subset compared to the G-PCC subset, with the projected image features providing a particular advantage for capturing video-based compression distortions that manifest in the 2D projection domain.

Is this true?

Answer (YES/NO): NO